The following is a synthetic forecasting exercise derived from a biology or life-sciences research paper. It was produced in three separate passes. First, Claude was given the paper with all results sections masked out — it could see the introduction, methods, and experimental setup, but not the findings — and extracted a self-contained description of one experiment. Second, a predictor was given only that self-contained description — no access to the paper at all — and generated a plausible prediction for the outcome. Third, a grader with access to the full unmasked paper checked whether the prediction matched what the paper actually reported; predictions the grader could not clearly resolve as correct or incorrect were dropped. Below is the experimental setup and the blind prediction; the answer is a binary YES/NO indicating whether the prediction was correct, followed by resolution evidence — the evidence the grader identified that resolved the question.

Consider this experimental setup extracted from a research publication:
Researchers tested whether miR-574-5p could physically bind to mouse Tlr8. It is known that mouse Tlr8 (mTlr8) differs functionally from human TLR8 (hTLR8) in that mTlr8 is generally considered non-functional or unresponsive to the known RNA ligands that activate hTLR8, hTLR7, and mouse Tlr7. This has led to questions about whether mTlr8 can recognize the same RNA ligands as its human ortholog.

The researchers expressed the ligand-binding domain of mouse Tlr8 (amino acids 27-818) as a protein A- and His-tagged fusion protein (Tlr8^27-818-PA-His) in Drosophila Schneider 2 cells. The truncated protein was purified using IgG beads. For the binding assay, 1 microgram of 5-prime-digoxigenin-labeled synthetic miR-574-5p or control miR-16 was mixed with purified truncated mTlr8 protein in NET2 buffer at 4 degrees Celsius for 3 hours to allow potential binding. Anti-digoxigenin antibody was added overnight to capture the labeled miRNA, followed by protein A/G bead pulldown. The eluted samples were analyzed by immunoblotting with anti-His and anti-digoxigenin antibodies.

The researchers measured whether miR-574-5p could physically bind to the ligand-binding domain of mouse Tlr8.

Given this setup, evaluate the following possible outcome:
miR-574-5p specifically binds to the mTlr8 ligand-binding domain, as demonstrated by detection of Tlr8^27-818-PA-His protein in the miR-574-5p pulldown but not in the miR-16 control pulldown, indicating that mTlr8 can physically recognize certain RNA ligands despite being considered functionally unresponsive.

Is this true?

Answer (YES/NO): NO